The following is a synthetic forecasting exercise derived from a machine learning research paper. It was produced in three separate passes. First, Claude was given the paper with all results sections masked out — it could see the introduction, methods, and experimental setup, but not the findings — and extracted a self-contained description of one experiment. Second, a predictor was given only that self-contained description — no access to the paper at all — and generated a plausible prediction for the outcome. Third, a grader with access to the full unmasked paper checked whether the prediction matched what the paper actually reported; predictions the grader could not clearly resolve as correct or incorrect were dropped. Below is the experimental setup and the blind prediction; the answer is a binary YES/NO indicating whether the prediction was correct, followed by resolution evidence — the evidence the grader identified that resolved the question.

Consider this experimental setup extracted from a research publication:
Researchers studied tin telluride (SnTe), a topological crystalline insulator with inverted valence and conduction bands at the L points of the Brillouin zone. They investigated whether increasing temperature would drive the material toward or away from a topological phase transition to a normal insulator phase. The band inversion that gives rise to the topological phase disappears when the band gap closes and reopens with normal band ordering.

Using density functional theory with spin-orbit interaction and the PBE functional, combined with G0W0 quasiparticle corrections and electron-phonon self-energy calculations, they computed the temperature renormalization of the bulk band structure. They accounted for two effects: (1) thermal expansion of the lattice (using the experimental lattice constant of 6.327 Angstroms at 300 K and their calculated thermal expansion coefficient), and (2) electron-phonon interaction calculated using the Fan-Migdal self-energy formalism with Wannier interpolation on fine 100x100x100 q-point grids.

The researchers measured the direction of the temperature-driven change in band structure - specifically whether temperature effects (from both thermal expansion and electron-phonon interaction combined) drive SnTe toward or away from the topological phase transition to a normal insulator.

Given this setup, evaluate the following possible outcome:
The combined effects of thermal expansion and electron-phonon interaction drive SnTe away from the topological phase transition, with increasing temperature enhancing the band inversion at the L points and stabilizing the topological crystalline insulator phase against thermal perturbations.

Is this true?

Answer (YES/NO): NO